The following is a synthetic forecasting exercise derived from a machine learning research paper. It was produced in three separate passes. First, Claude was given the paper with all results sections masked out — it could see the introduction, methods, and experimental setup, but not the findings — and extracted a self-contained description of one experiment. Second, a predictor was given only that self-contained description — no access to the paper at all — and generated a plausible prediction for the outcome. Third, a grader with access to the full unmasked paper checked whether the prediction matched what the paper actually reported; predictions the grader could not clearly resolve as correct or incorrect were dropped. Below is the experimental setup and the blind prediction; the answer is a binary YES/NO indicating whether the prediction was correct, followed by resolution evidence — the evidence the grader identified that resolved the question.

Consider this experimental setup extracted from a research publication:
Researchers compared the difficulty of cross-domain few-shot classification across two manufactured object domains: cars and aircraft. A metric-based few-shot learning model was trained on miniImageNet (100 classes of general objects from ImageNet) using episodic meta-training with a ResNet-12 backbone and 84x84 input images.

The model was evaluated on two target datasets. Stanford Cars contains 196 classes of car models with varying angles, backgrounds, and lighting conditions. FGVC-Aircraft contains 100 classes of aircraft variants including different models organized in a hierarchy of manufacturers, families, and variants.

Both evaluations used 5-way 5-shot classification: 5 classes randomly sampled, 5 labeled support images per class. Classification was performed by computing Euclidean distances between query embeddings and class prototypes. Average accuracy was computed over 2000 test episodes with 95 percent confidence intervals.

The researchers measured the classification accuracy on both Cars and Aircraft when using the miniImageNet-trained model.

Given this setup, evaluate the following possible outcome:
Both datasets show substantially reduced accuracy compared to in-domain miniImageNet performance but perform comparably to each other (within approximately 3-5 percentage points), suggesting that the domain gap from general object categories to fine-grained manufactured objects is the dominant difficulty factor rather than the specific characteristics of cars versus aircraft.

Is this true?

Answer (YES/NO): NO